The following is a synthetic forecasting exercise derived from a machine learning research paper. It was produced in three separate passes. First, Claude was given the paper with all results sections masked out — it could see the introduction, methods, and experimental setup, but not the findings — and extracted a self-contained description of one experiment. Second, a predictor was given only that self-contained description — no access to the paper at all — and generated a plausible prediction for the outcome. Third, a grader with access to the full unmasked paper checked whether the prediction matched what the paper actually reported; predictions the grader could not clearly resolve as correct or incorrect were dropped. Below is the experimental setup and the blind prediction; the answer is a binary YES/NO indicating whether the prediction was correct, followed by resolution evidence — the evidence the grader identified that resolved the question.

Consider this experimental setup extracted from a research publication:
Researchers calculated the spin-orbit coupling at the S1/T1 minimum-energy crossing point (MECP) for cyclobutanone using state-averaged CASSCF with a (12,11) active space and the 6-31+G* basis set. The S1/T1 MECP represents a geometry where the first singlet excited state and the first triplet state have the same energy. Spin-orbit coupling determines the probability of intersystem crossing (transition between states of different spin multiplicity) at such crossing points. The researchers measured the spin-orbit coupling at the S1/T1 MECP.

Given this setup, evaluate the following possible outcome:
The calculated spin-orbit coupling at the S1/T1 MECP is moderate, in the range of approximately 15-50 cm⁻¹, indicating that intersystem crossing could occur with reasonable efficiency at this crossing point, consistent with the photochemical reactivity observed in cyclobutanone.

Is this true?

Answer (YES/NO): NO